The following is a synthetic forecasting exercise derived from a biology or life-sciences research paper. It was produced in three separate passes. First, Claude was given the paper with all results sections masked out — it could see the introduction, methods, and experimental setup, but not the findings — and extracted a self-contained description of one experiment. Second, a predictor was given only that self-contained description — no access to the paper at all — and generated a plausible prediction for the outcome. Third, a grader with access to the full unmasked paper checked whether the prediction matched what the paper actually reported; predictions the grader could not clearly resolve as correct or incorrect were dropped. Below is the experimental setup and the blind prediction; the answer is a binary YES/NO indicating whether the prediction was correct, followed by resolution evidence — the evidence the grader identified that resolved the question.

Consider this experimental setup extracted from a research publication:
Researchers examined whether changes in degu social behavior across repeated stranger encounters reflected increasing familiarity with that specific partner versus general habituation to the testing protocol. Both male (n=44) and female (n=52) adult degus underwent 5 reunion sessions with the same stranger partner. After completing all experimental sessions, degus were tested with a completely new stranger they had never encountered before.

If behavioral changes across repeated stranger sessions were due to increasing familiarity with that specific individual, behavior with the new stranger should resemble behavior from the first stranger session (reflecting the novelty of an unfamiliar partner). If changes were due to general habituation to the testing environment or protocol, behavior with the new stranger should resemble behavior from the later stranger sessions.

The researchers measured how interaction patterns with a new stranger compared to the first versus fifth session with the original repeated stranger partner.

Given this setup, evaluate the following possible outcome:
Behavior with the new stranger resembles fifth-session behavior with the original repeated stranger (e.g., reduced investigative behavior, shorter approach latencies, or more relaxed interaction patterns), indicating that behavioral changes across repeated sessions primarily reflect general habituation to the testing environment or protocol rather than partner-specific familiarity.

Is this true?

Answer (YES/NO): NO